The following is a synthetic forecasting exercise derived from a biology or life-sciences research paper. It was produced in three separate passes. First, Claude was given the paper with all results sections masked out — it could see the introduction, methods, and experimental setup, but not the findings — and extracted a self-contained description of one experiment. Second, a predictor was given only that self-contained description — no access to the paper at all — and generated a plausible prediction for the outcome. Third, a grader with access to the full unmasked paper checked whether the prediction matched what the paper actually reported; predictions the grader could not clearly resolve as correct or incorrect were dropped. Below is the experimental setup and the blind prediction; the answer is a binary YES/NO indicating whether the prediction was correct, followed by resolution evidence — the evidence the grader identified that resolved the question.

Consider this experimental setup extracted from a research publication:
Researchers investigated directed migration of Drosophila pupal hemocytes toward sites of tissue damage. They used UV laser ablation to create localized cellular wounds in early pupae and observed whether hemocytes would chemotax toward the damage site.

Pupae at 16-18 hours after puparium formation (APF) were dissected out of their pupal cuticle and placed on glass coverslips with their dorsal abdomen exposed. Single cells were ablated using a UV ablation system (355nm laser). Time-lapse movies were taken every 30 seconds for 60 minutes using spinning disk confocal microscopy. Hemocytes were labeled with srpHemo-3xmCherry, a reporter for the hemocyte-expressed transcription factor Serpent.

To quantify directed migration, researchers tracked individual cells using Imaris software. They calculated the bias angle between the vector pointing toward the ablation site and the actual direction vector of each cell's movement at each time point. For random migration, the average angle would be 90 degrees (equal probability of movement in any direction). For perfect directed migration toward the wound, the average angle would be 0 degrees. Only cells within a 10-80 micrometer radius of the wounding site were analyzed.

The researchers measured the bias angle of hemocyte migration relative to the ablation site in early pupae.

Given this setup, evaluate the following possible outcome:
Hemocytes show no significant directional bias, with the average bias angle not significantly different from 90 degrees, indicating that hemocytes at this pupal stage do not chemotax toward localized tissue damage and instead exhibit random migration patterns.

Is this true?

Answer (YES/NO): NO